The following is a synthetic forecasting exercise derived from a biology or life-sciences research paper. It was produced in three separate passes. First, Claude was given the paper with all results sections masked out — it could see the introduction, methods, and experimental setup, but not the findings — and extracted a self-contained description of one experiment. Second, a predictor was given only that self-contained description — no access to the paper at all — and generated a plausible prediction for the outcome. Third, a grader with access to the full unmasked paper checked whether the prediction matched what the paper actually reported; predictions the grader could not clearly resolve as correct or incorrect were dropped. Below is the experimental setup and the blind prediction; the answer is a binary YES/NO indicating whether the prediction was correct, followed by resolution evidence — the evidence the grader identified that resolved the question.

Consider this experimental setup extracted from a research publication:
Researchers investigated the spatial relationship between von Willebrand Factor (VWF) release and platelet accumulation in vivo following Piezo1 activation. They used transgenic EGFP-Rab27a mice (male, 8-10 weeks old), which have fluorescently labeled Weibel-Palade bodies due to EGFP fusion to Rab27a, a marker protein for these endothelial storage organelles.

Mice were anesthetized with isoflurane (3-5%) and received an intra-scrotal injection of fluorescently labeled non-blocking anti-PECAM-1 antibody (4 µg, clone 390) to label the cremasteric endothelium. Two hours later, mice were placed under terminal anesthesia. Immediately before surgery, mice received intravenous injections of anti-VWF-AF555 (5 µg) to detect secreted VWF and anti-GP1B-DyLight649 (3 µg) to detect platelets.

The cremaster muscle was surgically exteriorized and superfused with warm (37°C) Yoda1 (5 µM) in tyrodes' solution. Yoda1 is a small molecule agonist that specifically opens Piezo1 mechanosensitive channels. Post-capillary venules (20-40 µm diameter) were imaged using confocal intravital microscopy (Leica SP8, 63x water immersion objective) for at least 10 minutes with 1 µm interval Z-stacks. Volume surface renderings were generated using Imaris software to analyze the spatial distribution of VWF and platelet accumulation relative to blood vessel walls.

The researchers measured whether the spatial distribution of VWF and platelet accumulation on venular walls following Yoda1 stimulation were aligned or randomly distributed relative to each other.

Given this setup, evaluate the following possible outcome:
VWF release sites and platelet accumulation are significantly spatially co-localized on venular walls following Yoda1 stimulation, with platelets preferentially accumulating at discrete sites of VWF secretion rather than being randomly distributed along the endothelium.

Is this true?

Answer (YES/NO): YES